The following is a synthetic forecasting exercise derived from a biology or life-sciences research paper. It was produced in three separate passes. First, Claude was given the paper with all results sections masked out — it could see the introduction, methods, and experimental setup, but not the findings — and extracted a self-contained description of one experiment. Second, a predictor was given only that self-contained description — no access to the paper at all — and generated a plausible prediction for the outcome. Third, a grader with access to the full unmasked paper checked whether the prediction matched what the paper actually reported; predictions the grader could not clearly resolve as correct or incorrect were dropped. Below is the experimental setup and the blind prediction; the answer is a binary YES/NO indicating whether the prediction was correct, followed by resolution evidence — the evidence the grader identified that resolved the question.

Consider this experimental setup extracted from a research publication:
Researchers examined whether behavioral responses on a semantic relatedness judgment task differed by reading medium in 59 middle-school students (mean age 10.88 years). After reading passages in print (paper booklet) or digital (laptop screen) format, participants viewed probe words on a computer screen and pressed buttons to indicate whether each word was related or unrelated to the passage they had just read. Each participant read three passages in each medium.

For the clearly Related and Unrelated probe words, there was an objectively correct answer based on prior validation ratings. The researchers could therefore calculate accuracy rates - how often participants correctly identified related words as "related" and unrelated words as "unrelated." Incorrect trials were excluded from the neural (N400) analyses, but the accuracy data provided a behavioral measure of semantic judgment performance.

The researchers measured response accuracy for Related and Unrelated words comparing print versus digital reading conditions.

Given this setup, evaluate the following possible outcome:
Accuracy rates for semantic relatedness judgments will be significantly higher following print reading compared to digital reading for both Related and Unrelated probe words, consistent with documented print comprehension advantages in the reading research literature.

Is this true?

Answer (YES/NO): NO